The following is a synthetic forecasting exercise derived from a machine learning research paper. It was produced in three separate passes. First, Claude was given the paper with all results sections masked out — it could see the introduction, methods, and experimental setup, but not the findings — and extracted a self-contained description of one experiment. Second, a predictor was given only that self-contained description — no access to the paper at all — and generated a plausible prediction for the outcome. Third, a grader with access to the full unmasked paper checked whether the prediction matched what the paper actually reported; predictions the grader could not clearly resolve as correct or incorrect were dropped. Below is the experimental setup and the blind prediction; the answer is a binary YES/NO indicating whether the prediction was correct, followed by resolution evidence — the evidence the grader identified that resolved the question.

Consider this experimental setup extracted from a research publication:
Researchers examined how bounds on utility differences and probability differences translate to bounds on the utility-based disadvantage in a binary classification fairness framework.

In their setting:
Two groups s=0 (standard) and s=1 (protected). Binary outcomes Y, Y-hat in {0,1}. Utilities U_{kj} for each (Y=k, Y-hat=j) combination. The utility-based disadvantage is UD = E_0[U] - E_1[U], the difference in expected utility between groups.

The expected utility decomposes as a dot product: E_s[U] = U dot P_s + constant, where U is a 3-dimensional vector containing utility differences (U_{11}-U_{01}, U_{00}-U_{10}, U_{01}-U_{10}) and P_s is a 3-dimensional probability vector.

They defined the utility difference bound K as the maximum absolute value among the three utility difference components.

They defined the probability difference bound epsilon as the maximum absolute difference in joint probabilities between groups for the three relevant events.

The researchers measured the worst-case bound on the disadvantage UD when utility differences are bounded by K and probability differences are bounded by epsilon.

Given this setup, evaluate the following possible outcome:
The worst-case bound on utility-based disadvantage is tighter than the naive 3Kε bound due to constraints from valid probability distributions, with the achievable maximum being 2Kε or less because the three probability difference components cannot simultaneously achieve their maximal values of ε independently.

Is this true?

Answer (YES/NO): NO